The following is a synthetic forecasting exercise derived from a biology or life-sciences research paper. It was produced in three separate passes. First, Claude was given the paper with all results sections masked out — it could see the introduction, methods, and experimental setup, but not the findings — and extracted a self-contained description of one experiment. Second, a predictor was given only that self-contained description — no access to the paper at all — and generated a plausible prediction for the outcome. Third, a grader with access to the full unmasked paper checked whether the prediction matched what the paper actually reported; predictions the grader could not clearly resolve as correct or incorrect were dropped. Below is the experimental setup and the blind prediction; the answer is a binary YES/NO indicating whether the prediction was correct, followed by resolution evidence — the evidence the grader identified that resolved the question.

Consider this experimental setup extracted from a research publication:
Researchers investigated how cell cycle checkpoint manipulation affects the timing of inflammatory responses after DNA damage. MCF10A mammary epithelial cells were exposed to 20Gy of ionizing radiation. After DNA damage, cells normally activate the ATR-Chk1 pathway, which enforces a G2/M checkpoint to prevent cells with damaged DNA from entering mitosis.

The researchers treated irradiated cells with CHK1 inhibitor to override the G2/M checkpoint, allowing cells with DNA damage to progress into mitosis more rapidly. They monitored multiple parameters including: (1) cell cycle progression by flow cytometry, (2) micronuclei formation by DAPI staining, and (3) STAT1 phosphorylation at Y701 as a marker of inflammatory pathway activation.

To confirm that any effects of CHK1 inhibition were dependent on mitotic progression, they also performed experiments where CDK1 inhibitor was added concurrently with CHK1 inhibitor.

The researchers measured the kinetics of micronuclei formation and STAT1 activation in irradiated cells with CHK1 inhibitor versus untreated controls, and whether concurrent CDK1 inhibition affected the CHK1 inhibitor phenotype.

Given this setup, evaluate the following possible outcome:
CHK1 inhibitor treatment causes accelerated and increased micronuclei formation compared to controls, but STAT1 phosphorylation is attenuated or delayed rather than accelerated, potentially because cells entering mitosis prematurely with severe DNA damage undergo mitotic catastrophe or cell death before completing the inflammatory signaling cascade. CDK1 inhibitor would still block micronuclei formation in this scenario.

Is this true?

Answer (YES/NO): NO